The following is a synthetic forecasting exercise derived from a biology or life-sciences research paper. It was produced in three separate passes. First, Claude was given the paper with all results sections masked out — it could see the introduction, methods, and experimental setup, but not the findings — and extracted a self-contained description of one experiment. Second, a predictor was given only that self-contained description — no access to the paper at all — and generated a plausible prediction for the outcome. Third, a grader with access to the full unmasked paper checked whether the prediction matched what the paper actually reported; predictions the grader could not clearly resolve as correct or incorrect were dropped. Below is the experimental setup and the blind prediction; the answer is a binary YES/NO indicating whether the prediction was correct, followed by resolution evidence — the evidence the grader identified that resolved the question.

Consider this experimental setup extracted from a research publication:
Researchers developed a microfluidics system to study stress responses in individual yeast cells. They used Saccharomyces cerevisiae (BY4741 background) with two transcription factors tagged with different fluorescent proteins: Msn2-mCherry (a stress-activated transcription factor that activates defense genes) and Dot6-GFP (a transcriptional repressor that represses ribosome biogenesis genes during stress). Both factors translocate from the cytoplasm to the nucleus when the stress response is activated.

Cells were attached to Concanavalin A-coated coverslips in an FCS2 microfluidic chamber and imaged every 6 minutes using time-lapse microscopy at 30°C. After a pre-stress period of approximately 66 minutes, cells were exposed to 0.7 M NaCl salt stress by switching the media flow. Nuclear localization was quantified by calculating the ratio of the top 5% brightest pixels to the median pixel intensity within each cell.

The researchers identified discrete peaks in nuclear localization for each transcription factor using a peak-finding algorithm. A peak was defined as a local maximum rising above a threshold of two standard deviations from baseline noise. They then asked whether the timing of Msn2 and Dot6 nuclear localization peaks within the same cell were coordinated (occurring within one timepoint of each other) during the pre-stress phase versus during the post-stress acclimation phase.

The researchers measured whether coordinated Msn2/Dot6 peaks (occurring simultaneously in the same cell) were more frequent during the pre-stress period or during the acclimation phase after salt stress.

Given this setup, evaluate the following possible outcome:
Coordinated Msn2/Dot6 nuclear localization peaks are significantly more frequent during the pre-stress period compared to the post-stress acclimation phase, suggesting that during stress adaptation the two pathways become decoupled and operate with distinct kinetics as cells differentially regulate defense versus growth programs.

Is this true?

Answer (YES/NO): YES